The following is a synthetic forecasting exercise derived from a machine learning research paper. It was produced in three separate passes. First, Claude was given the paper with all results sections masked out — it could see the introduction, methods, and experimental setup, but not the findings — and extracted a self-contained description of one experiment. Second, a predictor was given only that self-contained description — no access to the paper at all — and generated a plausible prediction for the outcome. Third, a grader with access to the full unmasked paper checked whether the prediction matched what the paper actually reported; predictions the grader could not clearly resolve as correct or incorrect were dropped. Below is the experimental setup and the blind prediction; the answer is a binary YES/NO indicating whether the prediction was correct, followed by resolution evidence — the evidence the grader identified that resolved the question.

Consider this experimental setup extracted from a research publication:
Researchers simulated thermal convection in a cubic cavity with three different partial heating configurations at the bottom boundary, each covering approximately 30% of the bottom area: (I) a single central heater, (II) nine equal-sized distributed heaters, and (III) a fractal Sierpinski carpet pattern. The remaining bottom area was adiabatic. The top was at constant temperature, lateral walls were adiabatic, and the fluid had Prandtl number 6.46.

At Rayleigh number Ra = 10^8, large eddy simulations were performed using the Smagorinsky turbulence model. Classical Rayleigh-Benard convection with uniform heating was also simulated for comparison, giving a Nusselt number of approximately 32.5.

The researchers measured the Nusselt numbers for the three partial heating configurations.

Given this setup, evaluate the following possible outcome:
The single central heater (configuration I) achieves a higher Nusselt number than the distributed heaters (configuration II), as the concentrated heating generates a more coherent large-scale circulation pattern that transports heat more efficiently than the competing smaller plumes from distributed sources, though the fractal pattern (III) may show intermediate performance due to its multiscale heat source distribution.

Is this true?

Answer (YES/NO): NO